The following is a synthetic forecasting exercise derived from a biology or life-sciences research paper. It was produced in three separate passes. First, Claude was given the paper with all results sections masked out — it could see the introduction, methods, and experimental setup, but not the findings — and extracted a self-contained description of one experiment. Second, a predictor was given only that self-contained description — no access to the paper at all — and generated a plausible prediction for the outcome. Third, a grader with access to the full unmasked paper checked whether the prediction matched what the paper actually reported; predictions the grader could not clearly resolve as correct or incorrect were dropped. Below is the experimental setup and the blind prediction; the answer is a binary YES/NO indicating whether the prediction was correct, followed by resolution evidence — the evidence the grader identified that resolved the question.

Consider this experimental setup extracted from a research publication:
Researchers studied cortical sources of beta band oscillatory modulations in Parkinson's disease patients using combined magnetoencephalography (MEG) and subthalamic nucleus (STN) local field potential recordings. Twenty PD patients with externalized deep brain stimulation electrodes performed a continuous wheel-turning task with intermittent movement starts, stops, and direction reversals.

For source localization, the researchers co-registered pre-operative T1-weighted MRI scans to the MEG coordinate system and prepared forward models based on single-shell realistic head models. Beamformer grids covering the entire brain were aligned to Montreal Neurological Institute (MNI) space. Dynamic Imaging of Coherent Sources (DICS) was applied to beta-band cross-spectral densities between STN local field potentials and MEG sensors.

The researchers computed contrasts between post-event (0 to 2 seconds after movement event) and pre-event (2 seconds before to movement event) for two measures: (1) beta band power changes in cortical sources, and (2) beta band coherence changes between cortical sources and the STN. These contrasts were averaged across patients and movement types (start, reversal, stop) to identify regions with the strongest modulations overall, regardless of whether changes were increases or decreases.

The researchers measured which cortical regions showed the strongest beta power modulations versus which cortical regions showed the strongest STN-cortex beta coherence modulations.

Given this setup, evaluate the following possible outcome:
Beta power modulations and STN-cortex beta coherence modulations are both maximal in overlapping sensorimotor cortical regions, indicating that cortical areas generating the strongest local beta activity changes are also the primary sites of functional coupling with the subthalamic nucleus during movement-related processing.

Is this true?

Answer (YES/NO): NO